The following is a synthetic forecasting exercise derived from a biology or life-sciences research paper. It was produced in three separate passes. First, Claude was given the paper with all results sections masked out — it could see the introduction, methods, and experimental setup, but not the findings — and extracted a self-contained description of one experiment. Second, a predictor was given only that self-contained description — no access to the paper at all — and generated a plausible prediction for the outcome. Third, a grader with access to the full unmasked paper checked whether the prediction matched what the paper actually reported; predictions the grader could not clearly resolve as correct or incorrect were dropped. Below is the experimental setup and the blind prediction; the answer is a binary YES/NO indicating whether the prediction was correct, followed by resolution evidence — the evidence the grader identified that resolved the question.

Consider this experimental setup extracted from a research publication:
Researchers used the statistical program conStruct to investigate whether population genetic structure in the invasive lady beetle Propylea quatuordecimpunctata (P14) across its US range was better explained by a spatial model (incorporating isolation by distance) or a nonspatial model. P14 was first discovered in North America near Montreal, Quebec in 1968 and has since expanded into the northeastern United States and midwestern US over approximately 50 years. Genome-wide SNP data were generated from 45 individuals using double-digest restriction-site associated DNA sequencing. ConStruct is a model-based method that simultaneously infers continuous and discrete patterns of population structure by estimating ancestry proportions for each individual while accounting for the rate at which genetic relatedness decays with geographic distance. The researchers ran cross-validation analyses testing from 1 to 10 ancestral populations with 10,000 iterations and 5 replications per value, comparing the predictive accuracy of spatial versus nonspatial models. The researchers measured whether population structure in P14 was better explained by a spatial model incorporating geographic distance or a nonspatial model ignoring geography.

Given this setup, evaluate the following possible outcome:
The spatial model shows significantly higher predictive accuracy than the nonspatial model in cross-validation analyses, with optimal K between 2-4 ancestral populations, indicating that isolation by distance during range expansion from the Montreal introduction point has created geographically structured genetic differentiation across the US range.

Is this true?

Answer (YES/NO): NO